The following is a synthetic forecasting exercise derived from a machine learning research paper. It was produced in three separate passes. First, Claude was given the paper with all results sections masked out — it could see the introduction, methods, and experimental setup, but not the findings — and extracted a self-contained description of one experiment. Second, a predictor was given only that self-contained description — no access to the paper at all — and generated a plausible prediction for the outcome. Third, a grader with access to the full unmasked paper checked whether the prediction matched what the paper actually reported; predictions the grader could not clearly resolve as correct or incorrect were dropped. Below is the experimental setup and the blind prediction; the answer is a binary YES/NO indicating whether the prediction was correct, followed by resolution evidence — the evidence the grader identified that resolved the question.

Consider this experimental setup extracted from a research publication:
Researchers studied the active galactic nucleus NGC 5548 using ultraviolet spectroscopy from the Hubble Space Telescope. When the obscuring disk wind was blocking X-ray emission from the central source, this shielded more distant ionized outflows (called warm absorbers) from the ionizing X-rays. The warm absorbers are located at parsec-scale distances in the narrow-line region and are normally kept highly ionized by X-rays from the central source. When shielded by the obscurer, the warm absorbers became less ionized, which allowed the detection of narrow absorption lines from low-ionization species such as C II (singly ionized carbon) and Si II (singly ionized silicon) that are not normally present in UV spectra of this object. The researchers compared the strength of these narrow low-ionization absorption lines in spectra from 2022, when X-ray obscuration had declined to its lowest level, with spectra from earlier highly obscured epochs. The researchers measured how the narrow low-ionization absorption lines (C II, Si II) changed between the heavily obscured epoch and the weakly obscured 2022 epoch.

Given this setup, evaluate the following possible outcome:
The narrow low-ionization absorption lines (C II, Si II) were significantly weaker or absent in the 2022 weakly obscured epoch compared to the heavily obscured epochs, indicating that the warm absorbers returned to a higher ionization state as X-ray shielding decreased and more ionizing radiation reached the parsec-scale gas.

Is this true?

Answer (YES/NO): YES